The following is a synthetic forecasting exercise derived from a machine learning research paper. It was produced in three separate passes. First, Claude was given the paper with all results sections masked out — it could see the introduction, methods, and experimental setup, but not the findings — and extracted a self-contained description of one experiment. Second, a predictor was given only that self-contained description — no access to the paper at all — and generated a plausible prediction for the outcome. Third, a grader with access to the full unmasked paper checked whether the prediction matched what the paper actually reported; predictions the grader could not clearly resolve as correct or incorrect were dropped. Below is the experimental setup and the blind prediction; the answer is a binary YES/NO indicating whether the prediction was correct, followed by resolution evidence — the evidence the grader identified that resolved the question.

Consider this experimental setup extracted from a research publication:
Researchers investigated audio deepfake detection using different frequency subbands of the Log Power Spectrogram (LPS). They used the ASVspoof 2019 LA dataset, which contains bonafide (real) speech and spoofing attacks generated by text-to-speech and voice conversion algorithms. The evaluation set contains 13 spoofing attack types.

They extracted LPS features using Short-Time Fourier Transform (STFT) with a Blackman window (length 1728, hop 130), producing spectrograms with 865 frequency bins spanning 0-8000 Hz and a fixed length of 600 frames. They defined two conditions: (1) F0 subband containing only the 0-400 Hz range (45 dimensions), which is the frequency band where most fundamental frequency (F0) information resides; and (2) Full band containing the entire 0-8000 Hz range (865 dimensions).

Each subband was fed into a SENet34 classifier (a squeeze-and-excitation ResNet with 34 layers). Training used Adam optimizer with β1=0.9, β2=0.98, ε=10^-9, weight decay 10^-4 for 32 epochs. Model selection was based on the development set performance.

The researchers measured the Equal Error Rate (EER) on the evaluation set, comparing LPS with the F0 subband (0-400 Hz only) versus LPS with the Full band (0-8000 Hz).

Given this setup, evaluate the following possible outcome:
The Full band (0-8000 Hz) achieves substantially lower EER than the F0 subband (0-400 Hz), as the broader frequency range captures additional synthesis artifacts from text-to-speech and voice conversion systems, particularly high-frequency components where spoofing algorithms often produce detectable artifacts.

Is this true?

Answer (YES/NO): NO